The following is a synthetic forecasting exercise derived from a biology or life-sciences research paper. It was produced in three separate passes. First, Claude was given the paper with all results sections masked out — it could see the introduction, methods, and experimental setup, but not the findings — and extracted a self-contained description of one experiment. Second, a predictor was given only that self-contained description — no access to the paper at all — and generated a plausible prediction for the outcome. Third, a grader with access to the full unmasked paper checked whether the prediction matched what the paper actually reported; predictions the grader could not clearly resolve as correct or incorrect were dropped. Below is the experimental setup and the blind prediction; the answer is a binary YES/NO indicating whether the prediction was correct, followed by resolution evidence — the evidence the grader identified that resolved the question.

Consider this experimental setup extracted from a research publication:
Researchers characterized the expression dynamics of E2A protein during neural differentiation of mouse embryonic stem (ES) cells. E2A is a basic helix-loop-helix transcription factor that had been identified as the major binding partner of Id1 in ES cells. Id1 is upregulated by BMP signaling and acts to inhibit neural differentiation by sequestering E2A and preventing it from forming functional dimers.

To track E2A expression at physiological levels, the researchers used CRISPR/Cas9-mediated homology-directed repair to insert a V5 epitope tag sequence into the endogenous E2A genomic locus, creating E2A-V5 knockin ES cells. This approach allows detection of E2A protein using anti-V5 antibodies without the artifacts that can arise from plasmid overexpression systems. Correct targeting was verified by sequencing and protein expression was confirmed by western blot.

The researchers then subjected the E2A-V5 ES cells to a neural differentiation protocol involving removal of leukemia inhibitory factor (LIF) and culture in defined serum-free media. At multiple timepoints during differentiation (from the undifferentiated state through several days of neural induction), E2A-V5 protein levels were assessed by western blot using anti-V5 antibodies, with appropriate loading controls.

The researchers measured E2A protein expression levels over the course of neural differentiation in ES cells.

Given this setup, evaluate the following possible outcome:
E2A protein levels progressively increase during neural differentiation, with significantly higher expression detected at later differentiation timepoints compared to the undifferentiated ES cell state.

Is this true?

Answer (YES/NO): NO